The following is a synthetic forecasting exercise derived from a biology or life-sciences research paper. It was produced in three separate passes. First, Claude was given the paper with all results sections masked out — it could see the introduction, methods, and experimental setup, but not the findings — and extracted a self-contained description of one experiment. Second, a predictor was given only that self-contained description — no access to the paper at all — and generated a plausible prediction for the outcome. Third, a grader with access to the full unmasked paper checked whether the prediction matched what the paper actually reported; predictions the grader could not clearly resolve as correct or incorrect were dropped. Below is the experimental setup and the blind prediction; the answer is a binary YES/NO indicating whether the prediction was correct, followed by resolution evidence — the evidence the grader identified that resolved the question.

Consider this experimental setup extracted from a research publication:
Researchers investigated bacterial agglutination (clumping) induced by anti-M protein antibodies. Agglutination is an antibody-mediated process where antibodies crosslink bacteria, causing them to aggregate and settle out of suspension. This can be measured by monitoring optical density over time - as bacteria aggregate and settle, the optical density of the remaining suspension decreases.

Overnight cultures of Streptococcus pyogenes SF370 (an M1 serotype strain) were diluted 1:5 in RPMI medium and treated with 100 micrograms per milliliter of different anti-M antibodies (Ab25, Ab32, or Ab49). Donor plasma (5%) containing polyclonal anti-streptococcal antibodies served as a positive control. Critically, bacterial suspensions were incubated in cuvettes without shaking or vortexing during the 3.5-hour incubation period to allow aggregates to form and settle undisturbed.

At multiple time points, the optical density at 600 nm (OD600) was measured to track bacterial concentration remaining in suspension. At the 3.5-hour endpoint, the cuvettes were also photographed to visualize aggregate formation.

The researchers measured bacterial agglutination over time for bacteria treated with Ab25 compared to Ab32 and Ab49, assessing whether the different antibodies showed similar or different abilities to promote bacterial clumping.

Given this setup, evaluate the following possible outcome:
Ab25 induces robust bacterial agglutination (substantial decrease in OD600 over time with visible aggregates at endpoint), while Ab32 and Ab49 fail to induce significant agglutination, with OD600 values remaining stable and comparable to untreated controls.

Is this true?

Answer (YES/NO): NO